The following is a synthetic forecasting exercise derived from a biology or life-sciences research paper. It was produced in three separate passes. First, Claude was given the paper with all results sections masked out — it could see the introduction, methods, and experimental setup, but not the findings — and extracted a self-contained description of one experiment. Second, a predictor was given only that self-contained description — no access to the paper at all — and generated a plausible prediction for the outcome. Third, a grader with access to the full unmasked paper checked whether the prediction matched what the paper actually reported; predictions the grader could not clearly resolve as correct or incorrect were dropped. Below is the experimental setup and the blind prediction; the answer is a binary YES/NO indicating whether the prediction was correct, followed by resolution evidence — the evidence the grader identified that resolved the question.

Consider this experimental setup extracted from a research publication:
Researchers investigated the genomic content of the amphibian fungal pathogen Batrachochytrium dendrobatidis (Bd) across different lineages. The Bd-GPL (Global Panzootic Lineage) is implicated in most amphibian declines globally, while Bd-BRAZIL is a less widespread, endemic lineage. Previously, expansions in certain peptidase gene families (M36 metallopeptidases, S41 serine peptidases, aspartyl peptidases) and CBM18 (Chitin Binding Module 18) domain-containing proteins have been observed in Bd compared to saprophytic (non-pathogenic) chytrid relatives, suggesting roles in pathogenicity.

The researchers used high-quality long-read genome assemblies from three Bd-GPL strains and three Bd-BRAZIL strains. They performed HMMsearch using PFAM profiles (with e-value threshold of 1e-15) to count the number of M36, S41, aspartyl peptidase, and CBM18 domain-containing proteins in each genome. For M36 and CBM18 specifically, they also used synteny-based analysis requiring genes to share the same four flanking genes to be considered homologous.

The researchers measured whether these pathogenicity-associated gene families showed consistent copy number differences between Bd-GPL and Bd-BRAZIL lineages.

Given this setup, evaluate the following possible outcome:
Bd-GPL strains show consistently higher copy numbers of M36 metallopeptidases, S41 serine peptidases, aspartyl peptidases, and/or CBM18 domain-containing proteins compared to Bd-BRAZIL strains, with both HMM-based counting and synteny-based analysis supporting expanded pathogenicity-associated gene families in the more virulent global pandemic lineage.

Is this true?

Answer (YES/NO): NO